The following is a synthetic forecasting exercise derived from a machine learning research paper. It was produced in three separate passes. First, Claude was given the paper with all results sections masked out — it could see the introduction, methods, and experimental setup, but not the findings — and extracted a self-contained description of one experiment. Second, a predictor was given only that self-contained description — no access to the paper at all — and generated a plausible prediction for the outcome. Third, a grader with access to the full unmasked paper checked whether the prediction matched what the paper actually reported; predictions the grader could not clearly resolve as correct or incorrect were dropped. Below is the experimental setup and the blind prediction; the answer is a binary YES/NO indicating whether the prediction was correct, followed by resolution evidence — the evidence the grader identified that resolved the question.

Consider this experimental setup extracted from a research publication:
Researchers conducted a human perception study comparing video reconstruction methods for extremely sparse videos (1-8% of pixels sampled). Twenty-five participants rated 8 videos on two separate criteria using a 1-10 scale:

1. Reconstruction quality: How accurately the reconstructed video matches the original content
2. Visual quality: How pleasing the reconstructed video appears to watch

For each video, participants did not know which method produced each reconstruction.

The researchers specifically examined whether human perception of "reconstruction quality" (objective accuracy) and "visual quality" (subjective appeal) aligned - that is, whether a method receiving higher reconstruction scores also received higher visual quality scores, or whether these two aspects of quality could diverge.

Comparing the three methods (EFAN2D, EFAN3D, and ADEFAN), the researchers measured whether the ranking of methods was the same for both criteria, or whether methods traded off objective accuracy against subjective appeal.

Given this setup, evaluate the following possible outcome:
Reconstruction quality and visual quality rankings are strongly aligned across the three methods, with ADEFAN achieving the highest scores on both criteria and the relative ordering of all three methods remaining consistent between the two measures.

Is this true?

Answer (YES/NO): YES